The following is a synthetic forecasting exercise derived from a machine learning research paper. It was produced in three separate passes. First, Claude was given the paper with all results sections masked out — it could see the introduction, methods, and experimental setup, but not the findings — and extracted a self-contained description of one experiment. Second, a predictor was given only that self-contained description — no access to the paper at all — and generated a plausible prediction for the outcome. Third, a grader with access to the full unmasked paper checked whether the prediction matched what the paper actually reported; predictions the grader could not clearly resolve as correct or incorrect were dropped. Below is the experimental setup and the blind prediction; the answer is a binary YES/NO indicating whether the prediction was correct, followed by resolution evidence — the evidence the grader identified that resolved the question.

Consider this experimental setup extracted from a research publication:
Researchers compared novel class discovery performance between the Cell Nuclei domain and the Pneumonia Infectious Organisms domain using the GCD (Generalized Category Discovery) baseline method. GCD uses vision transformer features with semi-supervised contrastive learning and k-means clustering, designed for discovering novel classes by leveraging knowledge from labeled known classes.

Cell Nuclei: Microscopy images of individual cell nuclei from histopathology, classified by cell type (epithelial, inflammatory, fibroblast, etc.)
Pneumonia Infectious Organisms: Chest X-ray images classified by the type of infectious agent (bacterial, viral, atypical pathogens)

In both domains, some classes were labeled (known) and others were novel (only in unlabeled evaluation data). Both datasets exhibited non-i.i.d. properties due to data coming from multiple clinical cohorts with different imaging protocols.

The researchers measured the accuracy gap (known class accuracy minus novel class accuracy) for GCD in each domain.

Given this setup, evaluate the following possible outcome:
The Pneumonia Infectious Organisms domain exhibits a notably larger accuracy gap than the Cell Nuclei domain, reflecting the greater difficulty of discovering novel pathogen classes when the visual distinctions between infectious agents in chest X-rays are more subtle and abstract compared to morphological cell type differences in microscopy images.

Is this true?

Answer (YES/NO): YES